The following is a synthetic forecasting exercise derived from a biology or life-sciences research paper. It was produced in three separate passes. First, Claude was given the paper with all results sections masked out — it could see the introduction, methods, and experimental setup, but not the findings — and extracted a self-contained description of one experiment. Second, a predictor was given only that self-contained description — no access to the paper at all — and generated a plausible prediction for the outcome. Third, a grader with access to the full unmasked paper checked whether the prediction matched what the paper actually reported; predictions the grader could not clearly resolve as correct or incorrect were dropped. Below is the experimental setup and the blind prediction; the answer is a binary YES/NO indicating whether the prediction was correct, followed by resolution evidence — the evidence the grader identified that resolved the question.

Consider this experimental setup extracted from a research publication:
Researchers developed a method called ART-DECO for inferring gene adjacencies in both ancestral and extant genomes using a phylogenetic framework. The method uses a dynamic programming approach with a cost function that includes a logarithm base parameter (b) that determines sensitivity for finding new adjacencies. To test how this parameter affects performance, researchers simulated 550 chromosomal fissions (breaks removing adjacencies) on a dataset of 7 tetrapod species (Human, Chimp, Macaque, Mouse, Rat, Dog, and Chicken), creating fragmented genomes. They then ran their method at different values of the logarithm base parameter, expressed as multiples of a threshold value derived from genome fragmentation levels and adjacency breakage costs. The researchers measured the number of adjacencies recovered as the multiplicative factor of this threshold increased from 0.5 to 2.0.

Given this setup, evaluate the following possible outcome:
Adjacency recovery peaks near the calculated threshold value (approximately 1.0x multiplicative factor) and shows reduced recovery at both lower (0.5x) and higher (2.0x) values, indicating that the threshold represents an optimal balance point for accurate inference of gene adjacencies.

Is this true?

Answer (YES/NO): NO